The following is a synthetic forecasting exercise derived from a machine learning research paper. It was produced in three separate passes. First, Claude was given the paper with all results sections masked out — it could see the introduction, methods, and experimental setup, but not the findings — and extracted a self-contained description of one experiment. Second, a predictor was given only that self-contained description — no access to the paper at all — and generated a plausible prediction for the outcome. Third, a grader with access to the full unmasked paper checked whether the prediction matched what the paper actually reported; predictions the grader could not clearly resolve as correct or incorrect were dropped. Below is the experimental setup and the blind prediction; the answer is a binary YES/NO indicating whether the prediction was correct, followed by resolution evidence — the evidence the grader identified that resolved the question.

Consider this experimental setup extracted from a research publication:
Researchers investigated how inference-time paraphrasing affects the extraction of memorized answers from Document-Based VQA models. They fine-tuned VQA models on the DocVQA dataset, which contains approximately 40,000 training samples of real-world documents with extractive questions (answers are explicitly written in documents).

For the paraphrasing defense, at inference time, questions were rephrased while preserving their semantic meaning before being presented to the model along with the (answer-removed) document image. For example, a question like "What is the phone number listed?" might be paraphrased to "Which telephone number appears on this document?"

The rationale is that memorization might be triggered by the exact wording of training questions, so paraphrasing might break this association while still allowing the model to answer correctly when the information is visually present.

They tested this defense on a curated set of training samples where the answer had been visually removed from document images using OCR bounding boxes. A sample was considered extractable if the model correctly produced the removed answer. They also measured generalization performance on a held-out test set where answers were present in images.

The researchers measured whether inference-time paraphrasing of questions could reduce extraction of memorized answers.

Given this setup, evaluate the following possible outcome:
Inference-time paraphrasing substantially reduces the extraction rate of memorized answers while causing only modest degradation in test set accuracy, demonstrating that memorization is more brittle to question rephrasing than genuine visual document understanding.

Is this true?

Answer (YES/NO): NO